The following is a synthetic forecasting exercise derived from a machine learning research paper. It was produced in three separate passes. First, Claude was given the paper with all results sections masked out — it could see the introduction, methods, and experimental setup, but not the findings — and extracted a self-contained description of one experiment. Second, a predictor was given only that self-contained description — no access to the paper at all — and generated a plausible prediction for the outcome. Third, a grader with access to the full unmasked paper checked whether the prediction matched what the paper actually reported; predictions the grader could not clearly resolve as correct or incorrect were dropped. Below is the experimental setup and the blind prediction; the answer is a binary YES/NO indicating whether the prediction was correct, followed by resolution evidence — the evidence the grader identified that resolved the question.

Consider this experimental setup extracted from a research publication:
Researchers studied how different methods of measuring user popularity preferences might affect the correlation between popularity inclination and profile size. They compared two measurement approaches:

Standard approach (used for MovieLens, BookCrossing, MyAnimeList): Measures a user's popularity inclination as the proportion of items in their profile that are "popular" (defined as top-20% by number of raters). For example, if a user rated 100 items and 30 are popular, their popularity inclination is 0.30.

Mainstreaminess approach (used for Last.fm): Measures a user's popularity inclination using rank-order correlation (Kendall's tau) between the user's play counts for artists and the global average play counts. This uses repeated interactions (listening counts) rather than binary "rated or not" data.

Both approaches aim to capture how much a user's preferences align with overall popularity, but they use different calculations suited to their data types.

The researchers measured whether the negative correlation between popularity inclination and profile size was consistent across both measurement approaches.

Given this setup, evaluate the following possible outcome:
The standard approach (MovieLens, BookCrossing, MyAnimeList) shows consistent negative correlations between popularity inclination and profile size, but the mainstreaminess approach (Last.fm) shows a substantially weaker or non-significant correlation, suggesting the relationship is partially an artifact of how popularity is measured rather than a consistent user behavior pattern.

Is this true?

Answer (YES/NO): NO